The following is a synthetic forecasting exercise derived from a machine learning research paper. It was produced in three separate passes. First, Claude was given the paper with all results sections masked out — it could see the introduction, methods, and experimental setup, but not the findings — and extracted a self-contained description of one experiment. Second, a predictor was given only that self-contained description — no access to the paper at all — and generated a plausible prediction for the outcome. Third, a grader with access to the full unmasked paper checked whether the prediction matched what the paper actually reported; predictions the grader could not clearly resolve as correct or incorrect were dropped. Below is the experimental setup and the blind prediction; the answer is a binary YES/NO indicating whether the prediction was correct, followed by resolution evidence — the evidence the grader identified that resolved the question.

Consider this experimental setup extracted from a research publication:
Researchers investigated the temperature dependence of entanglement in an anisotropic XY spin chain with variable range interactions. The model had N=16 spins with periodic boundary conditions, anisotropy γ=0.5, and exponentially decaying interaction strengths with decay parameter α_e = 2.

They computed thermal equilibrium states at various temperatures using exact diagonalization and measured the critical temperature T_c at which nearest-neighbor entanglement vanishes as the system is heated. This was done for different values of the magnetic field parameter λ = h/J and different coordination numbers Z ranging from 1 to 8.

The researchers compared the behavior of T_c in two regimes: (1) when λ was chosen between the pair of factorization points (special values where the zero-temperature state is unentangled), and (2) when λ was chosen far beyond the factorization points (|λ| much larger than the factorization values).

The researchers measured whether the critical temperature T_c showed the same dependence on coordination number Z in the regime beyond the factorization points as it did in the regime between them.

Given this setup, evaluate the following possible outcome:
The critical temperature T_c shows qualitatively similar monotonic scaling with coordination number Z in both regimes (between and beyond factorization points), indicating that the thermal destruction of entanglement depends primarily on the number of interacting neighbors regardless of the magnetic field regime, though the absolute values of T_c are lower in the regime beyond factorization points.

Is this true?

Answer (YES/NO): NO